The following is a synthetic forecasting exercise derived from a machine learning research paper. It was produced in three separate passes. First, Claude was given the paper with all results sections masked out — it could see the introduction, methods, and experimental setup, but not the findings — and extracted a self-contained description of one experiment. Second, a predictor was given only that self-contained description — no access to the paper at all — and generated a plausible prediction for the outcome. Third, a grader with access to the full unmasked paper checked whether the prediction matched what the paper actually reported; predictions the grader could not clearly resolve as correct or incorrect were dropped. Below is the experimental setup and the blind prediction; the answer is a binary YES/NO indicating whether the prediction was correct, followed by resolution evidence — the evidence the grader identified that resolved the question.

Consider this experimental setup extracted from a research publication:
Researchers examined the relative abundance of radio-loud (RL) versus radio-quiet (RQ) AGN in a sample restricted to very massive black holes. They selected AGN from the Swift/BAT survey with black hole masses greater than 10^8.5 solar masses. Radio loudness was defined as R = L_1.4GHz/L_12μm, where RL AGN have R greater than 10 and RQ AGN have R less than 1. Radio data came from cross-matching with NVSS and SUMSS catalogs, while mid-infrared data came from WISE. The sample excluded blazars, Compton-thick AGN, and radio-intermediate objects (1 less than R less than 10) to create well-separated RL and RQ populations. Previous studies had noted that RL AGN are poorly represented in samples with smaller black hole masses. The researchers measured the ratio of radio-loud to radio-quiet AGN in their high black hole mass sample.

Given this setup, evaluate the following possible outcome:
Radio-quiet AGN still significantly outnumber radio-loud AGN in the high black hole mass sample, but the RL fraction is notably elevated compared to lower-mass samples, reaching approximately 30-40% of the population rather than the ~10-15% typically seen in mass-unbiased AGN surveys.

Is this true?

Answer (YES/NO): NO